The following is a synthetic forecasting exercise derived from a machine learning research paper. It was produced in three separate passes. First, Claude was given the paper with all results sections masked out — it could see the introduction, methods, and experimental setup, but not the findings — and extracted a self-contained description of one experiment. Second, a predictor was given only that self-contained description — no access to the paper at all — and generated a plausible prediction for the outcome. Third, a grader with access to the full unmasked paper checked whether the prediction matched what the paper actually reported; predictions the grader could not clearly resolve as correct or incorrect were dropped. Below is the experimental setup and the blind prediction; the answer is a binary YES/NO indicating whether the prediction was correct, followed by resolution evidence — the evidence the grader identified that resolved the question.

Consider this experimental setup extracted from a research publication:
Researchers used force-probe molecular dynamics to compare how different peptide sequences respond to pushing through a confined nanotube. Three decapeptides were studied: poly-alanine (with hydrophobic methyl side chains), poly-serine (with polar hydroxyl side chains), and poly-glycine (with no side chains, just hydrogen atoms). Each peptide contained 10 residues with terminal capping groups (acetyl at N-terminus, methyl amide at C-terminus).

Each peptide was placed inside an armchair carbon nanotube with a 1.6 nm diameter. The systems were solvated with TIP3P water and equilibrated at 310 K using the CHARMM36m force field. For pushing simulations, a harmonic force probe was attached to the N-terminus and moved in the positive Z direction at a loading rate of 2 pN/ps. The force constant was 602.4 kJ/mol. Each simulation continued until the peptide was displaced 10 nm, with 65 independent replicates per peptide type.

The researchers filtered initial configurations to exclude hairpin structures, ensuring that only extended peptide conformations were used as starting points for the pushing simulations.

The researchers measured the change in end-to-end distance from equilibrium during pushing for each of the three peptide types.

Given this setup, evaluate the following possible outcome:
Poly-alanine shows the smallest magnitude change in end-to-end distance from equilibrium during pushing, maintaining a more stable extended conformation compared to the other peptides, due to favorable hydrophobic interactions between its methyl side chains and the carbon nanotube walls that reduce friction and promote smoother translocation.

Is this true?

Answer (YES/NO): NO